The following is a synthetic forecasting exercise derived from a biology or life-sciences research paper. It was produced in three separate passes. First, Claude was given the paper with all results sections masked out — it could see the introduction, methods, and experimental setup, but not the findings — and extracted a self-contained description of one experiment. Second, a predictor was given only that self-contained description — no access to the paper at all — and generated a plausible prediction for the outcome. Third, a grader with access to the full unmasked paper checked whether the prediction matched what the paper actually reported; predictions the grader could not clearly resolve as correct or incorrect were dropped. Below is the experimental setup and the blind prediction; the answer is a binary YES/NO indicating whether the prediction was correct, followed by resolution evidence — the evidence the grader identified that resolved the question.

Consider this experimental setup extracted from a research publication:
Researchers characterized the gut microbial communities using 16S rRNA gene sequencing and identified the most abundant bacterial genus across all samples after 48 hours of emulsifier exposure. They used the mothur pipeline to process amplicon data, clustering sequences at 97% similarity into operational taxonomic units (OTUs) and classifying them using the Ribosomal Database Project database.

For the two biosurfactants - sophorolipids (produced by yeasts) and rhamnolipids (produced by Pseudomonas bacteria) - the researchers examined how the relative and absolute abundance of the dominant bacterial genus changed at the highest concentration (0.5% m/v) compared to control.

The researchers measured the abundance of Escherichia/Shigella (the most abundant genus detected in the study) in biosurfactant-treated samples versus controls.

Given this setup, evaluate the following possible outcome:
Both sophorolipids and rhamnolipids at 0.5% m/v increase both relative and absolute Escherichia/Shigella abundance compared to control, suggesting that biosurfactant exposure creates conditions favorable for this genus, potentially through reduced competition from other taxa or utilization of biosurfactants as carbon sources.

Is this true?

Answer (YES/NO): NO